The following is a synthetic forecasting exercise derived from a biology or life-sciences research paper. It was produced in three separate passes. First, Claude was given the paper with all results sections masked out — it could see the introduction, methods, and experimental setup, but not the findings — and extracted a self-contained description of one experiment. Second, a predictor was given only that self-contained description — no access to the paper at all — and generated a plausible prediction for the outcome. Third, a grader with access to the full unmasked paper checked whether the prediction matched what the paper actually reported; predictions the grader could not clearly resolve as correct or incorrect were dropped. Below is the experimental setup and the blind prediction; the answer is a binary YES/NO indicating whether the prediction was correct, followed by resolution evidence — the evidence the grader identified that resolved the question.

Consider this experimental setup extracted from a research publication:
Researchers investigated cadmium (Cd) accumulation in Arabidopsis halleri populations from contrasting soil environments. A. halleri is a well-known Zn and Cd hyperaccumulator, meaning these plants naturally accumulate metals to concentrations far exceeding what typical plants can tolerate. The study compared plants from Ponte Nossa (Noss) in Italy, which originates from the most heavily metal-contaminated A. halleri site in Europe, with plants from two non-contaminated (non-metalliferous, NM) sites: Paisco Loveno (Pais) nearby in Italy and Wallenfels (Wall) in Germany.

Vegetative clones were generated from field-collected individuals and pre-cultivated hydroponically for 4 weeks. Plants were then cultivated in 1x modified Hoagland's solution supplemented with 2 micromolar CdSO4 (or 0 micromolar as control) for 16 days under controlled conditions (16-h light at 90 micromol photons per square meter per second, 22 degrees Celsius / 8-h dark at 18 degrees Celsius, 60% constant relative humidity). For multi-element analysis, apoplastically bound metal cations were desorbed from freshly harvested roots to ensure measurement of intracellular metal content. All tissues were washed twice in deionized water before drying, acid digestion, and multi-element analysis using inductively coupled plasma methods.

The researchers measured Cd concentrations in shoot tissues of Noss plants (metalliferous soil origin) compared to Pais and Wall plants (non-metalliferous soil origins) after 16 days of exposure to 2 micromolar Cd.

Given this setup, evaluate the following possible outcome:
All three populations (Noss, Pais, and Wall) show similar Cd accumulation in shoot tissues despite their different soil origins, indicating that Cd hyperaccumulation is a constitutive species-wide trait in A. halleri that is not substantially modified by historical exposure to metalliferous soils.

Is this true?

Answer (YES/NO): NO